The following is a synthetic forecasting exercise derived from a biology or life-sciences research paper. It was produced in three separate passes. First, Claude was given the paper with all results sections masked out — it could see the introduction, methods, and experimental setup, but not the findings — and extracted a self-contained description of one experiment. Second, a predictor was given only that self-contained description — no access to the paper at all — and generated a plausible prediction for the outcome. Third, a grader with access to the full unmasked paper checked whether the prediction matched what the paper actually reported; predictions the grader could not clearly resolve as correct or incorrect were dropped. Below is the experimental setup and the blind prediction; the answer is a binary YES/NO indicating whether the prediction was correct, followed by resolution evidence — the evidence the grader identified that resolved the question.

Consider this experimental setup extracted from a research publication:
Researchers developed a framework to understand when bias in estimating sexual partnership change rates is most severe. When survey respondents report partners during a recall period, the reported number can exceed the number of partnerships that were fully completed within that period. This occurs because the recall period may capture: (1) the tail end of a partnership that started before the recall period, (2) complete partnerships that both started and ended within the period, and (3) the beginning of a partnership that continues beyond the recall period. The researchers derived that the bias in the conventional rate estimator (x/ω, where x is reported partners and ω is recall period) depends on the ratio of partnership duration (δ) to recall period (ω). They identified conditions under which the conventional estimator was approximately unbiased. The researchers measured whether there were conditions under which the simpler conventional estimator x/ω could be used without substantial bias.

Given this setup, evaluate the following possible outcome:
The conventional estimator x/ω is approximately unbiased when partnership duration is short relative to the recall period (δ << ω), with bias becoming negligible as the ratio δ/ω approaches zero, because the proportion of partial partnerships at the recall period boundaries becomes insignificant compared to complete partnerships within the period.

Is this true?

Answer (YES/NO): YES